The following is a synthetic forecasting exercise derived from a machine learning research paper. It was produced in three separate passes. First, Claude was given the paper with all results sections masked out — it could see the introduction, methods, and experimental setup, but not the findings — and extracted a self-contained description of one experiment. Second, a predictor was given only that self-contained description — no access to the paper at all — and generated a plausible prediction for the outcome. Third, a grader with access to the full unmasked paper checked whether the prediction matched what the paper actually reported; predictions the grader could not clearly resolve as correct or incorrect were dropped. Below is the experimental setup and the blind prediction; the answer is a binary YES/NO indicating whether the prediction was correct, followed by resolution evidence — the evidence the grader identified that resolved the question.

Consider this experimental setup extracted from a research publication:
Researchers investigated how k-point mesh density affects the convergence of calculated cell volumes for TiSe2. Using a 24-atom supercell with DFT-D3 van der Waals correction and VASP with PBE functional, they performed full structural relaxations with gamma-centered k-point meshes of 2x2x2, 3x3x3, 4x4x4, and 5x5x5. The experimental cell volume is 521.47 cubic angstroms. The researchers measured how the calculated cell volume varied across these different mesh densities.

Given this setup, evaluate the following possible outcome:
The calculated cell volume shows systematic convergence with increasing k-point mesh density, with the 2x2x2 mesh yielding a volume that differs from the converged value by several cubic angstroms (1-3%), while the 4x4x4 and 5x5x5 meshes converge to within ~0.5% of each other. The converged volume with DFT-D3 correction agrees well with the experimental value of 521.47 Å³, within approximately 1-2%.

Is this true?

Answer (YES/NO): NO